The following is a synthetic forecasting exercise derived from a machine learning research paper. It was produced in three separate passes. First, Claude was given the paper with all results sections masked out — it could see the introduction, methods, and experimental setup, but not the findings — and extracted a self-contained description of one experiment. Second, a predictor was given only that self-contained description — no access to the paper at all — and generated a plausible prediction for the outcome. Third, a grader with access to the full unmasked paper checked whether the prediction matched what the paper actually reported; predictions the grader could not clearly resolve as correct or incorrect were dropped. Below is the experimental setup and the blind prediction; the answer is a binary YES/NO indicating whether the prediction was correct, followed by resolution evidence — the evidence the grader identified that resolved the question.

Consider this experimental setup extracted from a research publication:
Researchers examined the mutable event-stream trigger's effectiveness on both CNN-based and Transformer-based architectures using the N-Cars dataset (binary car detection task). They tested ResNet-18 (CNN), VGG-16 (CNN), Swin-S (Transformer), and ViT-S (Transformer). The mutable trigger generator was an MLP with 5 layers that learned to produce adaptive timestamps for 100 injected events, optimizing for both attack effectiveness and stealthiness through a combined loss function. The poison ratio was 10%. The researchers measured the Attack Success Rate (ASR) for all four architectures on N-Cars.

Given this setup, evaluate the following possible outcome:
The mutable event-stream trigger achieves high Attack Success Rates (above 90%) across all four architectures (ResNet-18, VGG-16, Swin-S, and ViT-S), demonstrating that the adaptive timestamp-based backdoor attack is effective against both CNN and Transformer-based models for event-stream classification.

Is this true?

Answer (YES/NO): YES